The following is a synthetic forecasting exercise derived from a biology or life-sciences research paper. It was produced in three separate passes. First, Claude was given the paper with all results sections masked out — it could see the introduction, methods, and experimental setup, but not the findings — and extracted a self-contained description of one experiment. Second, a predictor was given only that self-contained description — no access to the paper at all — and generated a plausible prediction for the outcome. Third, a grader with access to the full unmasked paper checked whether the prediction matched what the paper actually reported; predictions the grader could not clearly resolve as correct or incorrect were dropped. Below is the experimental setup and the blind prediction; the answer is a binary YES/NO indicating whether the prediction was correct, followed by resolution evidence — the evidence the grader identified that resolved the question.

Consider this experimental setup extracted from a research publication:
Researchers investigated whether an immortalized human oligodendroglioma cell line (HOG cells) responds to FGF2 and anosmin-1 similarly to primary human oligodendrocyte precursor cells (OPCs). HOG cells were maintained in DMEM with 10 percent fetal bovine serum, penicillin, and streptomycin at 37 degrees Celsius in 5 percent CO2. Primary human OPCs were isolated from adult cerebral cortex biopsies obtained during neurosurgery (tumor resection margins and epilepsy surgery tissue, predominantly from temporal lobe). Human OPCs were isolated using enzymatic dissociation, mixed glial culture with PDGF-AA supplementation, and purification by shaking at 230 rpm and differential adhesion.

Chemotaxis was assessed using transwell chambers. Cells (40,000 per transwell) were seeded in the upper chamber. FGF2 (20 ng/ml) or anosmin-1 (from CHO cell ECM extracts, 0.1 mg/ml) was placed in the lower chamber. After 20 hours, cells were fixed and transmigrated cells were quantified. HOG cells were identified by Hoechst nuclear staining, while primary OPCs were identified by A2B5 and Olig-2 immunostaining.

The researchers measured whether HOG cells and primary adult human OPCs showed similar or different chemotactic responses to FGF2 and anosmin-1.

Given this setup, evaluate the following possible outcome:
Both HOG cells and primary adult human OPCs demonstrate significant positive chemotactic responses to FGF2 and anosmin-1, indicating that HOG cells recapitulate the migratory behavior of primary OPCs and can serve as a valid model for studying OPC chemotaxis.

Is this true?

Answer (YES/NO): NO